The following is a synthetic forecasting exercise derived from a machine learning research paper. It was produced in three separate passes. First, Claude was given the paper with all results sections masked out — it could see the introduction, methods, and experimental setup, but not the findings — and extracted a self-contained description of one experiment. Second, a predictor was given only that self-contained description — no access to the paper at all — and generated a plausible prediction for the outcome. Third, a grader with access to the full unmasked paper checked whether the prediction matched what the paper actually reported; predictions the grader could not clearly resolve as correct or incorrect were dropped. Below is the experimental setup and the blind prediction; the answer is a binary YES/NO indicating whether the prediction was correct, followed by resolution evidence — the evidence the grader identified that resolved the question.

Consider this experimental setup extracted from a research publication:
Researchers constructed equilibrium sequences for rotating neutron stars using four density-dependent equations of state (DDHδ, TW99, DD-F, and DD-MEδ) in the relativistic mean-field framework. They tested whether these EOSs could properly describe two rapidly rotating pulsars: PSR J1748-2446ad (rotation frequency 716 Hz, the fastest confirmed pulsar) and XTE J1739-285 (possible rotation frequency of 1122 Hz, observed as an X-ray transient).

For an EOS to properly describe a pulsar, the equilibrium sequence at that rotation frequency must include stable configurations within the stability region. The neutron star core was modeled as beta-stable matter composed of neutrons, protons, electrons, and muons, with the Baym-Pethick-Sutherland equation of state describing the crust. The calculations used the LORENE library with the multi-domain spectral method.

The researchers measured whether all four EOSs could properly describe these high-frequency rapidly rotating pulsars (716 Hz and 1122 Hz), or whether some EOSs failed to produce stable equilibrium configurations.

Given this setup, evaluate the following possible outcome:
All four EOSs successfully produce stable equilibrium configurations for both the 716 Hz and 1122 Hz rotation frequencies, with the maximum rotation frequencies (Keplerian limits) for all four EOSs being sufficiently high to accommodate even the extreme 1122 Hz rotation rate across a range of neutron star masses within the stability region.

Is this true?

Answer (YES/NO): YES